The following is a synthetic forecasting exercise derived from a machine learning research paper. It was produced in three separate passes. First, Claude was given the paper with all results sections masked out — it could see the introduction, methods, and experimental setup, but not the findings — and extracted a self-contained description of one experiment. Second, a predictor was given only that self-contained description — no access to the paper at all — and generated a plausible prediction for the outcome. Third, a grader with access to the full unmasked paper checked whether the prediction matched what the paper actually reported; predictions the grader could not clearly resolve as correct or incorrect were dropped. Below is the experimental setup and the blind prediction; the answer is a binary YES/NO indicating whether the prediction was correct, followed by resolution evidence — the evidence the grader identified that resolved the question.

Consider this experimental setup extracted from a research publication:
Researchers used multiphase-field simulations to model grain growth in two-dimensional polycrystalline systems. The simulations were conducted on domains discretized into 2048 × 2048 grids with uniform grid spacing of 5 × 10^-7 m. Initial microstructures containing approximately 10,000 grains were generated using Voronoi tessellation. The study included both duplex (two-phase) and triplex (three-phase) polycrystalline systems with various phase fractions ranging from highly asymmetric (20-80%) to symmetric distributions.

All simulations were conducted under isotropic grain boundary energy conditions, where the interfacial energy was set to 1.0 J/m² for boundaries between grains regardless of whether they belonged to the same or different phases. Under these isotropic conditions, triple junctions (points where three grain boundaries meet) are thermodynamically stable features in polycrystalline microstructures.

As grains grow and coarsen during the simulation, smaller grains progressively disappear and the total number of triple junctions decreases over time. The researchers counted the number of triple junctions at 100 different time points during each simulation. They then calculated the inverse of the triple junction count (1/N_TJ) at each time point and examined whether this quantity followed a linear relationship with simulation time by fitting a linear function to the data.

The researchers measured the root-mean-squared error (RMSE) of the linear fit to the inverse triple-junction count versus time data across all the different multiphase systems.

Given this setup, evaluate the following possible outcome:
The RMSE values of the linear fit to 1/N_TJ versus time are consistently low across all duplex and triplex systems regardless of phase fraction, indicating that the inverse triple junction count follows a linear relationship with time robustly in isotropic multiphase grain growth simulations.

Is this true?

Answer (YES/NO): YES